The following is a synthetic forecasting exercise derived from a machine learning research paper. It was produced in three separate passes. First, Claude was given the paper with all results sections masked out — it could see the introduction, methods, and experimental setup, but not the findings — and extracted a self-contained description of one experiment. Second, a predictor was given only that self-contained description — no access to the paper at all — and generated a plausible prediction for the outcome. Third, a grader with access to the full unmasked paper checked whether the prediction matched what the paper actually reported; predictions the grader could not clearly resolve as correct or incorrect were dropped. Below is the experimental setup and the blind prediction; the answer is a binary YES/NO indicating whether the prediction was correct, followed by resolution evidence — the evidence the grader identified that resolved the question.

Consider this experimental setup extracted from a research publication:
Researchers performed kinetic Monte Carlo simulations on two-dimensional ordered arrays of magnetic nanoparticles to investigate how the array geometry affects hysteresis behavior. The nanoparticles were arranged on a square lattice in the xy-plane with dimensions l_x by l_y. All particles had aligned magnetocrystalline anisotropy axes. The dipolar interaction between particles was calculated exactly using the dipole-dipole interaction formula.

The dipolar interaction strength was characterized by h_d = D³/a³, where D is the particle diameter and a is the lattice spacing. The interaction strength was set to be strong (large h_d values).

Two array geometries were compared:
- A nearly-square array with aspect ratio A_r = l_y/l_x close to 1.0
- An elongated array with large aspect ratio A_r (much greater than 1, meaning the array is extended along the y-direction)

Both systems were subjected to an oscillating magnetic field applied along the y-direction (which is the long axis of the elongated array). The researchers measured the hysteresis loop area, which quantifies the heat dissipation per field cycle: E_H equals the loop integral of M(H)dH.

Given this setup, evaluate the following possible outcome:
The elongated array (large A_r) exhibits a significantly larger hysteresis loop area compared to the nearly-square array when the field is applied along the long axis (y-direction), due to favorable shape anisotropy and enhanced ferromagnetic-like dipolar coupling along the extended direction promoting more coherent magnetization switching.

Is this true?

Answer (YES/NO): YES